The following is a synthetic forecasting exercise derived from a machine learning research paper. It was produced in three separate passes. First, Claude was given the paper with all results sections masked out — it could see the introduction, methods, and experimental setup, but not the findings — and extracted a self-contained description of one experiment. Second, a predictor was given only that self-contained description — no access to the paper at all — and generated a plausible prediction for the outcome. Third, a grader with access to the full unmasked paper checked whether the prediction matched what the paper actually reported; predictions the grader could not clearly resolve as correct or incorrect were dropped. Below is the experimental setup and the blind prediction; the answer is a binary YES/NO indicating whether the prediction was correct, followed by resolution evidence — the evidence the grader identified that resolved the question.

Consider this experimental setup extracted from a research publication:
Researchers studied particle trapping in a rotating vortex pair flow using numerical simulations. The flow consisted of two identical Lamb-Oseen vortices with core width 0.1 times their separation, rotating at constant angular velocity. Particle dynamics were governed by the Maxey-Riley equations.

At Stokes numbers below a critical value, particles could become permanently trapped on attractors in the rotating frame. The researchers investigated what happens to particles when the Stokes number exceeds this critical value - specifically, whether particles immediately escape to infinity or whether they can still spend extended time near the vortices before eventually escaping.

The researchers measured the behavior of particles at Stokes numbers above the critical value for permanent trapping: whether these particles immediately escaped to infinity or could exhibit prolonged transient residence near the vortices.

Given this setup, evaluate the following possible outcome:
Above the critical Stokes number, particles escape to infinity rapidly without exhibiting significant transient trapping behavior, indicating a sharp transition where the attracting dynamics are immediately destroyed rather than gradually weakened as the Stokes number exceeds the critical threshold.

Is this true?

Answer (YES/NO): NO